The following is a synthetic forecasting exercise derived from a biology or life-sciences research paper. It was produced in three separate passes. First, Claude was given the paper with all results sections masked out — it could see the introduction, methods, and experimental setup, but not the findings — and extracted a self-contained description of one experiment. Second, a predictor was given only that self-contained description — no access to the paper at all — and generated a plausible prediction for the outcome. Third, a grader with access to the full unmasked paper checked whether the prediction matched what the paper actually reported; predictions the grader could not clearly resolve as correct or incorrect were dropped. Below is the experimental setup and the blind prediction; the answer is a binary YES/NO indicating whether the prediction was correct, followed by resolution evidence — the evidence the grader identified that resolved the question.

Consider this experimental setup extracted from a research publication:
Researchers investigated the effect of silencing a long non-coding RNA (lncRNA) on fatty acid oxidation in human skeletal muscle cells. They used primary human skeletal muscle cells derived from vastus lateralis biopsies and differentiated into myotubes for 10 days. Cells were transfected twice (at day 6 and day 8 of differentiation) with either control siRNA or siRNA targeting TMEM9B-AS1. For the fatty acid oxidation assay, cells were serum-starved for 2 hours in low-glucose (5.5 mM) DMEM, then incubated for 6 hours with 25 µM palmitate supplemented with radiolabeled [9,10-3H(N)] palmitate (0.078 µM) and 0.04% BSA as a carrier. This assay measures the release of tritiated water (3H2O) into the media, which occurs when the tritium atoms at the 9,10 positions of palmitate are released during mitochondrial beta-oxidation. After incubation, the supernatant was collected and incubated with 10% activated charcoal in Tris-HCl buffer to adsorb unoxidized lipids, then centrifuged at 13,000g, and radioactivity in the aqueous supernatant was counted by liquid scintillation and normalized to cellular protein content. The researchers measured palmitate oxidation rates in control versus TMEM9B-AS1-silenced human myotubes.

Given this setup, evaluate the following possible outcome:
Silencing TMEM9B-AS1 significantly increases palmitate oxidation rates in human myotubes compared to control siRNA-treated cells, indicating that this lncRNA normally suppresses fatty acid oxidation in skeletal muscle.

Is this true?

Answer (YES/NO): NO